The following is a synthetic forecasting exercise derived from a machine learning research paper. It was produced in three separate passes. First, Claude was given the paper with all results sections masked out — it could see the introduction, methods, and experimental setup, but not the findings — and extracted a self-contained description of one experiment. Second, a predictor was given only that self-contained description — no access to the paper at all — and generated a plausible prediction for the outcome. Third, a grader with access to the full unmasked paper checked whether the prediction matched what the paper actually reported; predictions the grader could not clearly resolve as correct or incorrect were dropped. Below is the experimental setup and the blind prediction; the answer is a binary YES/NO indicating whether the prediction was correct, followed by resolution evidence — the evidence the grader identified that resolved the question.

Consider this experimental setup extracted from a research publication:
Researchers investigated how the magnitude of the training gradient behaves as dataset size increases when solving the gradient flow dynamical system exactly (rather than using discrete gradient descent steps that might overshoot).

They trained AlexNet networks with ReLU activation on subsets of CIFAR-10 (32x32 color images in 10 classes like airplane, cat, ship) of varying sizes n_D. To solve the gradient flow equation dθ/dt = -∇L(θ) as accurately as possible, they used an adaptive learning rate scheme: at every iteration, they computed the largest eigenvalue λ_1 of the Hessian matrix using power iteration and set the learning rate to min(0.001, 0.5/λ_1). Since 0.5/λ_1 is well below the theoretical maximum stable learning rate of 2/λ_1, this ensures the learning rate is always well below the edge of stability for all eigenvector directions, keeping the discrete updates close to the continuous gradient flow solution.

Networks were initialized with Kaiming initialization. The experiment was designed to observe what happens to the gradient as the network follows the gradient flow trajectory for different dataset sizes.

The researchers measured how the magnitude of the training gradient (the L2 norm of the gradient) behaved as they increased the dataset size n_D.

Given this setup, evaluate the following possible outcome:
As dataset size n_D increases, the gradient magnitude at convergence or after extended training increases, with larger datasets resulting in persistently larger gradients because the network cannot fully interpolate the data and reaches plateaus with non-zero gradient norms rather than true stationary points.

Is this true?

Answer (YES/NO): NO